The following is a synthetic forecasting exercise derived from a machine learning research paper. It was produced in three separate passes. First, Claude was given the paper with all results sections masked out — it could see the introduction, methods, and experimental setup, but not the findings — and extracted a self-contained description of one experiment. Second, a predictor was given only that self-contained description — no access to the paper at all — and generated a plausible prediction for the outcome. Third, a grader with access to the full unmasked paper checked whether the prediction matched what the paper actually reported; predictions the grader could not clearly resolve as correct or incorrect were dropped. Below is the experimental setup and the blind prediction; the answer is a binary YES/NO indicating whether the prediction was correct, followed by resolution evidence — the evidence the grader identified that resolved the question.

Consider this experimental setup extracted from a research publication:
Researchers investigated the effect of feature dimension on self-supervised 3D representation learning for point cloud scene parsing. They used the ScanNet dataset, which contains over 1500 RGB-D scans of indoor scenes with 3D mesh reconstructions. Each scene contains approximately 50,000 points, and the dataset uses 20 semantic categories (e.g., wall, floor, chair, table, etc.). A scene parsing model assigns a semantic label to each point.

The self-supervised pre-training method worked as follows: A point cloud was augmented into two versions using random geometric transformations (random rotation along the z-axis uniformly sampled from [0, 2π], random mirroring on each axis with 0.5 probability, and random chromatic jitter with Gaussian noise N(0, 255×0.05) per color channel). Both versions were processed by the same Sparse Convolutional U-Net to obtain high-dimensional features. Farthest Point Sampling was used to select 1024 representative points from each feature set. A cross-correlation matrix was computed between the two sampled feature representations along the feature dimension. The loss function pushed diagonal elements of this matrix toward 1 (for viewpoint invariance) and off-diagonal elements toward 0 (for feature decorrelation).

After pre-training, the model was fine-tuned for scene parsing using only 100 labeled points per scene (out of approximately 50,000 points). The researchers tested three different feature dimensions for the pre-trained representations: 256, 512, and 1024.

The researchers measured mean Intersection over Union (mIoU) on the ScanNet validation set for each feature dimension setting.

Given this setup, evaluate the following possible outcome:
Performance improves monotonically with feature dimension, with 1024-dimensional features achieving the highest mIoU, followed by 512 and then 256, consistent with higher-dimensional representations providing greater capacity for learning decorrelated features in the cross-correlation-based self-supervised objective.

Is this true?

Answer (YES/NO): NO